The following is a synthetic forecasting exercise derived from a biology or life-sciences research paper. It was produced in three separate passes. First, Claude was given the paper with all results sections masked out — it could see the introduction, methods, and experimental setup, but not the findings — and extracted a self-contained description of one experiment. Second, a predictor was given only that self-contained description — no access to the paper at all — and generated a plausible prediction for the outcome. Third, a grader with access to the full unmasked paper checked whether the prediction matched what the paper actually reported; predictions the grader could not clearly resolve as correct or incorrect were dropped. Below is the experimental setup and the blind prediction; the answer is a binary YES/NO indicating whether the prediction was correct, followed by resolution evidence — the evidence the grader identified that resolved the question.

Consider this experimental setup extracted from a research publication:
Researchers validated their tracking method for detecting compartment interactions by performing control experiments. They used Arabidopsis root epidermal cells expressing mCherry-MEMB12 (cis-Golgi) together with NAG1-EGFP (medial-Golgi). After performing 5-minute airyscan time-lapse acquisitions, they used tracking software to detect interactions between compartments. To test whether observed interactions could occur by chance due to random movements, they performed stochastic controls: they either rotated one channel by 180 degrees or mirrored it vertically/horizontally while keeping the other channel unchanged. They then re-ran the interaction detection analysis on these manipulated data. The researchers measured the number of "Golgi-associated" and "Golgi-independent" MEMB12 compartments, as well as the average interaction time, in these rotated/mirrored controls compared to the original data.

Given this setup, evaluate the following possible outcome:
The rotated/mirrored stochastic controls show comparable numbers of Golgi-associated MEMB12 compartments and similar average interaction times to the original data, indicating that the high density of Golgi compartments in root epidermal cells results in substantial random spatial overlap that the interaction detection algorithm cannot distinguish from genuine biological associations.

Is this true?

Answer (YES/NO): NO